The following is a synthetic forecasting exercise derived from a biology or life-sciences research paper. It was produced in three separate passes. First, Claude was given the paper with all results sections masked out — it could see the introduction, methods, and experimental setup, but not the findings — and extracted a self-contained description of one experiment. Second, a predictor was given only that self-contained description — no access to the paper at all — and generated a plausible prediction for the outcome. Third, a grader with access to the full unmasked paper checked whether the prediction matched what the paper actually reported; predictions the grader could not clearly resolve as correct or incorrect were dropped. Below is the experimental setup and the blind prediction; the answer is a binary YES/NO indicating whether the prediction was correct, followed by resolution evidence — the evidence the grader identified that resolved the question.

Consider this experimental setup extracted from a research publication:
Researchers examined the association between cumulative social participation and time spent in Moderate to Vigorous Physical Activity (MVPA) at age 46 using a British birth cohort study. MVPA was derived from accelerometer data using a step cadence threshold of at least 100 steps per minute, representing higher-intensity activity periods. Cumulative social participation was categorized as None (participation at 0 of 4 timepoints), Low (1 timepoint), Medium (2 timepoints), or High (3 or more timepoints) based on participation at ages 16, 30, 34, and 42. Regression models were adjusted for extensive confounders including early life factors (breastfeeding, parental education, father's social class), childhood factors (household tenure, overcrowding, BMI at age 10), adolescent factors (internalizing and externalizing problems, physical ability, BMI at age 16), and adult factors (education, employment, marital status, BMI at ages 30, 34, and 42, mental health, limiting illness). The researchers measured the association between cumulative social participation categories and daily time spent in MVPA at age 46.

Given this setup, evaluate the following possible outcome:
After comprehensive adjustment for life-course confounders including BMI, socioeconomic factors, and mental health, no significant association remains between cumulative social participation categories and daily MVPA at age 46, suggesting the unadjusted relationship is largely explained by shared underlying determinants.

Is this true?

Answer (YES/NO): NO